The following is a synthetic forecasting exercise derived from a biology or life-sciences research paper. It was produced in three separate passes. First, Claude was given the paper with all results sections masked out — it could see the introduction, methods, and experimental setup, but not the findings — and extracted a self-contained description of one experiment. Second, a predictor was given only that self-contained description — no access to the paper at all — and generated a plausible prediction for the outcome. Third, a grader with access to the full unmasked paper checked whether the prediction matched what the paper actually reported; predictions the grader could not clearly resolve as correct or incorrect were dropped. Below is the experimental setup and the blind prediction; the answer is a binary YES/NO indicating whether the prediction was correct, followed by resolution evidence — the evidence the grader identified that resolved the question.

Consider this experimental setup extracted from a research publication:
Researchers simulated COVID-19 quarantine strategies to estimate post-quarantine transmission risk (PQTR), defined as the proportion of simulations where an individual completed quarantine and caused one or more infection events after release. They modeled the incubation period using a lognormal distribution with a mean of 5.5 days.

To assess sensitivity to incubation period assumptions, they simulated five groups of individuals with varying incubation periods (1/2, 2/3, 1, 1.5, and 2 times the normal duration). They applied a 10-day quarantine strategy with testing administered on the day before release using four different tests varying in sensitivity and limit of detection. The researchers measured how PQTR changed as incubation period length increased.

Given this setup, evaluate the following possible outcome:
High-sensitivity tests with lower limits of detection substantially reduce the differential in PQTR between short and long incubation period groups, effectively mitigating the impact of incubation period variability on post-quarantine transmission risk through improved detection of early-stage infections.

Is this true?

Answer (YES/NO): NO